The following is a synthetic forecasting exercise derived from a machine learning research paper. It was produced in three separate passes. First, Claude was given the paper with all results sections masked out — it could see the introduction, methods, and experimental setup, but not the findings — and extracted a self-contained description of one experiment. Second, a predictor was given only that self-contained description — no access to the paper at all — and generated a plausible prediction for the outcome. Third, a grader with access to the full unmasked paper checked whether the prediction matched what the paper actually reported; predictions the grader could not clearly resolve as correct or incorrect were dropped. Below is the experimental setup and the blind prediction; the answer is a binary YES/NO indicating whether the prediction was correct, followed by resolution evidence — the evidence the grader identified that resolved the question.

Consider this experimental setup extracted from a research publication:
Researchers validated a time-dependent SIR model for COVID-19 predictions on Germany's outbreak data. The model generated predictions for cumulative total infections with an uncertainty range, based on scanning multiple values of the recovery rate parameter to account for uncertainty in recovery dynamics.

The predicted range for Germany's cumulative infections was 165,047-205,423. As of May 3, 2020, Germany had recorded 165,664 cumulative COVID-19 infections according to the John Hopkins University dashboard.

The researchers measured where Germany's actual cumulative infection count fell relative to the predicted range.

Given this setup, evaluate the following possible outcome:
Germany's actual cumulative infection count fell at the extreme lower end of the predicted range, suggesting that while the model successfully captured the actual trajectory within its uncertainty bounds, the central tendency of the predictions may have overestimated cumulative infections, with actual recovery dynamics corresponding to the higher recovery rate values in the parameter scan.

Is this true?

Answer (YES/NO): NO